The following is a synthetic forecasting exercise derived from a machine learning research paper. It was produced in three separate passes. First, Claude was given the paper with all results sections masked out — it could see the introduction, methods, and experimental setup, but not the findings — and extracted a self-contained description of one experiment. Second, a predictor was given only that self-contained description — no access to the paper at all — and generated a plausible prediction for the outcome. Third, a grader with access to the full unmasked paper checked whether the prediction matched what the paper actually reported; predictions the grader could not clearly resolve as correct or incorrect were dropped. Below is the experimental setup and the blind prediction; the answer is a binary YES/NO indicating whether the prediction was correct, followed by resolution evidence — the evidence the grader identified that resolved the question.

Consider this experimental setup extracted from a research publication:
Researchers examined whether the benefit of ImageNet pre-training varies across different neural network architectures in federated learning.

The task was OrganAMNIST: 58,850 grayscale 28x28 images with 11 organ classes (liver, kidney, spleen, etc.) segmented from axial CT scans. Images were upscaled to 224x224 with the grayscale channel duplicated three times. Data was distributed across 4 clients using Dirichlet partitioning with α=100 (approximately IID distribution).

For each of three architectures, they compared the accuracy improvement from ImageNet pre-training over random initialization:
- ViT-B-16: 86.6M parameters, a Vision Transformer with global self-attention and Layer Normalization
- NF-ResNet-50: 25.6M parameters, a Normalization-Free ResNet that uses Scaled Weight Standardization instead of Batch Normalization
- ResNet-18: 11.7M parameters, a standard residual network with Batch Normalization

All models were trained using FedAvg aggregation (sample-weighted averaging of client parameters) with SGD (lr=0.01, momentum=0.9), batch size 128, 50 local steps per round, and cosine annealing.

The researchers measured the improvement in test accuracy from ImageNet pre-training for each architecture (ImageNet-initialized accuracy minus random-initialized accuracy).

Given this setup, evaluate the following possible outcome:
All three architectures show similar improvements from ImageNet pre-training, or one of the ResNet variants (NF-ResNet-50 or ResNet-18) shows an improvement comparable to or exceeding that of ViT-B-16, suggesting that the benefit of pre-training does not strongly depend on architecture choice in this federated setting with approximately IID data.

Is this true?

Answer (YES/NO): YES